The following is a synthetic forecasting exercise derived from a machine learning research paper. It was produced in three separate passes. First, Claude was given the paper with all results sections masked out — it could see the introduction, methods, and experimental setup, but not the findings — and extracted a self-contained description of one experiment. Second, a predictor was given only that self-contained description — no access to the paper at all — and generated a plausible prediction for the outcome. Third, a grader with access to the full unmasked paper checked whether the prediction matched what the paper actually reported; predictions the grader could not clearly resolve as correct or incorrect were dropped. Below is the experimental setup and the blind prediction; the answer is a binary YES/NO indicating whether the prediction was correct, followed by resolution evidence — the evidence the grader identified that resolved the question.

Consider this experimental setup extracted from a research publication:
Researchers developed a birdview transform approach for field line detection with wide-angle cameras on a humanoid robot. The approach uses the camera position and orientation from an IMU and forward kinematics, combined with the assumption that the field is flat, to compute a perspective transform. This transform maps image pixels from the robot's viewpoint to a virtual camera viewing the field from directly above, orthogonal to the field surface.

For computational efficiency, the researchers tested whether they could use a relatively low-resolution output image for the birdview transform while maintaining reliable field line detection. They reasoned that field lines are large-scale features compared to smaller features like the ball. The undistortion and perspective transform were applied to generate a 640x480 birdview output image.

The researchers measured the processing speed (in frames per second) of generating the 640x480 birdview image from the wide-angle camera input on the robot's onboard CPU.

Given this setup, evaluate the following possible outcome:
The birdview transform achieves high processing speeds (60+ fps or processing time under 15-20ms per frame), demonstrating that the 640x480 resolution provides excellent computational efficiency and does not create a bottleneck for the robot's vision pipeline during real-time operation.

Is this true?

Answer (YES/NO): NO